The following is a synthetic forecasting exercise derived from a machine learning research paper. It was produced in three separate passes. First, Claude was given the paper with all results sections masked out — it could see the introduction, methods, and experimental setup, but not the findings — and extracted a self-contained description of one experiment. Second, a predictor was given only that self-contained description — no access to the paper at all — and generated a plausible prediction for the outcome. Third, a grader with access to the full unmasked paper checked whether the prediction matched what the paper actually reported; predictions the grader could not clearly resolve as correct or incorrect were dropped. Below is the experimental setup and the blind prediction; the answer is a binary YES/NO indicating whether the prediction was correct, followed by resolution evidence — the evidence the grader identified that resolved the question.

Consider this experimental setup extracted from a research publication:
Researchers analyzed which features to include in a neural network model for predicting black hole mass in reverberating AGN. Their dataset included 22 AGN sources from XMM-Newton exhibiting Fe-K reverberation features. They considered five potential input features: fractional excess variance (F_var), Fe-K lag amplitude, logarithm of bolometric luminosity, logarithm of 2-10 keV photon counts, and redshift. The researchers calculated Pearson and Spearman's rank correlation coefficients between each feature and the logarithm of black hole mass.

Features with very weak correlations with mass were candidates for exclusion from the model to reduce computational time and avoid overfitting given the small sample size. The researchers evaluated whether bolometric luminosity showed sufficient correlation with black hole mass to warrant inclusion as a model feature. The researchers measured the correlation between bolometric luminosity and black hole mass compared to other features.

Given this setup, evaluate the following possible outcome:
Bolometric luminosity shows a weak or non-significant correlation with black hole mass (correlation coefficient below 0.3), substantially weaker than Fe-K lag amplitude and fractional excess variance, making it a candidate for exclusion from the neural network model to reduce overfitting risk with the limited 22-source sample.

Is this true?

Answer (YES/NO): YES